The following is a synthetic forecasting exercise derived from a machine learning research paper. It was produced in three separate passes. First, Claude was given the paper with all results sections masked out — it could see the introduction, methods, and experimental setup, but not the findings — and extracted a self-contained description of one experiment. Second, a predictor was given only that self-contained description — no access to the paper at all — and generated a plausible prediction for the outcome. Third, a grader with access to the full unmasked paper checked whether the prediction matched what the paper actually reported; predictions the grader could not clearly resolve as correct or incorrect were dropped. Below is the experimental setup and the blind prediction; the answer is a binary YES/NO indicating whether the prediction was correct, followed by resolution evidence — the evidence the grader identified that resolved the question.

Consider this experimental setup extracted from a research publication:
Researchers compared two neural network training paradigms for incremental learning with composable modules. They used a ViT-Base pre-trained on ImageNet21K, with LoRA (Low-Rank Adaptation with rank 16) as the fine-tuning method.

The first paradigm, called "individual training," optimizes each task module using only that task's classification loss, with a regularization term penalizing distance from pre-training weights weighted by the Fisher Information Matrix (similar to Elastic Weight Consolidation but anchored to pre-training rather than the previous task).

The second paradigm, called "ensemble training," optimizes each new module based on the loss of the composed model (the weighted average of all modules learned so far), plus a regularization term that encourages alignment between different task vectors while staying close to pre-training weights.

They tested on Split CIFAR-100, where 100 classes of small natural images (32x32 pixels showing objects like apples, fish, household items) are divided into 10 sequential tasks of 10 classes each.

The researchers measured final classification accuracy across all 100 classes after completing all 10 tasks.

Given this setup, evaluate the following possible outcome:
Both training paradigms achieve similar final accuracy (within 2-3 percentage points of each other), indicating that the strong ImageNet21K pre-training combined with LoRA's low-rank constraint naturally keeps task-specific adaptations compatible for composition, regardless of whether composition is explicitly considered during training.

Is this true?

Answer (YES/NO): YES